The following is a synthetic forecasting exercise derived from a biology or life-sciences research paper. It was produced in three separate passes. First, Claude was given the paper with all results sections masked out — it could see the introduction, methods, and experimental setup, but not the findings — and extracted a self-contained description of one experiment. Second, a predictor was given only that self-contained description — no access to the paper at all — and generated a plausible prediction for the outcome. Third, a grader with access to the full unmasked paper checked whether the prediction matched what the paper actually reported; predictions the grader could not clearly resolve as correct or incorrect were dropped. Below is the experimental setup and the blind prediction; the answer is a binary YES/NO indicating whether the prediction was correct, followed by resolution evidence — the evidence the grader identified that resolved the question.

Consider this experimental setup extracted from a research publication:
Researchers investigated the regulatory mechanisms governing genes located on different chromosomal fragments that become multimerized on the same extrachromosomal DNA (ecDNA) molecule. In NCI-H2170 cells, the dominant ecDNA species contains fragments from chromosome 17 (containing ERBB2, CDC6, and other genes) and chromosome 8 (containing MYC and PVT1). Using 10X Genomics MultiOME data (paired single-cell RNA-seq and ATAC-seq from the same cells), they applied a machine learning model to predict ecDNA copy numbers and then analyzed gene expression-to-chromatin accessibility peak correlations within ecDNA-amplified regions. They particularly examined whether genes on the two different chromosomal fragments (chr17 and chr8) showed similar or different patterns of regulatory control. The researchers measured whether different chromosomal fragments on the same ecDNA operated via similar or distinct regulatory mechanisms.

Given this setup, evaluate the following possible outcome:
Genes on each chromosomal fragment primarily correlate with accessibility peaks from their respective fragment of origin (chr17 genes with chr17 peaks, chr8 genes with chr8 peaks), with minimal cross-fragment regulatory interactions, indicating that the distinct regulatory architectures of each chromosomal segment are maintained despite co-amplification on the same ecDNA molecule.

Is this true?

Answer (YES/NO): YES